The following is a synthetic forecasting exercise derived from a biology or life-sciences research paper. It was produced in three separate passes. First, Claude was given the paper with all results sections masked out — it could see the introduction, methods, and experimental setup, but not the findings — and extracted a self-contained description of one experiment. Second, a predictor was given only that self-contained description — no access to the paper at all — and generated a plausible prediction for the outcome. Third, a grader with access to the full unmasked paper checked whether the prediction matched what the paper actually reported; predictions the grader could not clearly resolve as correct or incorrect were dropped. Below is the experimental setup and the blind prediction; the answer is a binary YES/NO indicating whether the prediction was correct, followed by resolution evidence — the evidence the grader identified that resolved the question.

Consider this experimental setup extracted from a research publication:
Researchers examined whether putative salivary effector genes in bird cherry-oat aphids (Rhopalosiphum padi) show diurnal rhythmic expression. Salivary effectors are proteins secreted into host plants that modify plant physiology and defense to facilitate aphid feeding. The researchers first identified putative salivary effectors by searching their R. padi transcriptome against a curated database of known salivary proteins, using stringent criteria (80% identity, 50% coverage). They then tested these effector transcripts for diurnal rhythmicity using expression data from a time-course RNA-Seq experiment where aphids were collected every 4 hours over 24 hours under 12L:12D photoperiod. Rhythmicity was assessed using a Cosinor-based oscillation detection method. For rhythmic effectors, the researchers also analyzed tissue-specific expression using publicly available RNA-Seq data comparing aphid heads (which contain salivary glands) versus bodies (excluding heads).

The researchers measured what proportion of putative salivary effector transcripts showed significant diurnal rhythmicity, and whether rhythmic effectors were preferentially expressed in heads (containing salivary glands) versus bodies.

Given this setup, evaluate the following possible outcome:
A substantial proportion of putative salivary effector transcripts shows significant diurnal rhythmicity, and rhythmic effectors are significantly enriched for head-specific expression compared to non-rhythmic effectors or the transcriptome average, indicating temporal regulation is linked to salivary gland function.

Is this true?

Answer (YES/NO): NO